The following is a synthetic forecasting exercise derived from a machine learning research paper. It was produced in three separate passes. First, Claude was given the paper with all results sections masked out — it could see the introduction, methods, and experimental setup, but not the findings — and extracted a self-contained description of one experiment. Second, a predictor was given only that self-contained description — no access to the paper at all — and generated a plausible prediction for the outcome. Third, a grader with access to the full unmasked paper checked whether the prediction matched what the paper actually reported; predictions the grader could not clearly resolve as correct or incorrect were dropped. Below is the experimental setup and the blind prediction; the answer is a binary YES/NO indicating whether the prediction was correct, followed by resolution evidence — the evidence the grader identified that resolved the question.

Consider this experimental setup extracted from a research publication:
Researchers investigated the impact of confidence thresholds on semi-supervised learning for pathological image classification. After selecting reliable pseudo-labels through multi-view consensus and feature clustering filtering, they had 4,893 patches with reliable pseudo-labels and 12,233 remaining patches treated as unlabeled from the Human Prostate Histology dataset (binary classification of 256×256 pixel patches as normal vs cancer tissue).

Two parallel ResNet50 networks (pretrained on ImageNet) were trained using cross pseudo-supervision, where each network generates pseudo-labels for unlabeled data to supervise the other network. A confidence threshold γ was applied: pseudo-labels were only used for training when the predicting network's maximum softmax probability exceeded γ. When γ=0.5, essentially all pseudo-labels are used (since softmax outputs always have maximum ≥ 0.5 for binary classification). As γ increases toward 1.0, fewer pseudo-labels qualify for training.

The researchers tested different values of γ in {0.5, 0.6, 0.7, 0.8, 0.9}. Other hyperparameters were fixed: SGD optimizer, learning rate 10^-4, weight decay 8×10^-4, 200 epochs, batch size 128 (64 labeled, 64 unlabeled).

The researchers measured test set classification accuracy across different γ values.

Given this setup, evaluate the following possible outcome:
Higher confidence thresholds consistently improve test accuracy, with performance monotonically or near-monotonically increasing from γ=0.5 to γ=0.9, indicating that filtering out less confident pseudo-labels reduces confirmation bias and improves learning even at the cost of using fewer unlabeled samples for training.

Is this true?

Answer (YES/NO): NO